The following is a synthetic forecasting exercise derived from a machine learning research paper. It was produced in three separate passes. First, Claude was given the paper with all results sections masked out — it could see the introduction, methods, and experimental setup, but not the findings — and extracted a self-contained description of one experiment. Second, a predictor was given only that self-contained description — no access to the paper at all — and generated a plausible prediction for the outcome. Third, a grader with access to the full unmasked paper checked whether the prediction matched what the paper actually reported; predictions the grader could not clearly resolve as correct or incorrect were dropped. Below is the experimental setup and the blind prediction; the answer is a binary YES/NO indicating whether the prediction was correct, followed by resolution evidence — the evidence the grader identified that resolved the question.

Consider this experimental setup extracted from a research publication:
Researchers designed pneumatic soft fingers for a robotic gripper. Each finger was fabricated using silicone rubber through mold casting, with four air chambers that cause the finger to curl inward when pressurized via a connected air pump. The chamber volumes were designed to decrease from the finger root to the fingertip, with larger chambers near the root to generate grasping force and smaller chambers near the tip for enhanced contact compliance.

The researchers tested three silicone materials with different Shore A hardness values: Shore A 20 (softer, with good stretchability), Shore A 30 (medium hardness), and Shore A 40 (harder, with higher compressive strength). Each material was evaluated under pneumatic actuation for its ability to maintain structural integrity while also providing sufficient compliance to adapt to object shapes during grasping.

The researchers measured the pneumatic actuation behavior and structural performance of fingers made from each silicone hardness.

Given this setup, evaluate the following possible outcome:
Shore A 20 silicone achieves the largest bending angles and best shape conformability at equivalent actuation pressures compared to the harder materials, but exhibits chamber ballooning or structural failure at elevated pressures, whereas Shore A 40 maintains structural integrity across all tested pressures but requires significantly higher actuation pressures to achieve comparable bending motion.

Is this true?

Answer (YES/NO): NO